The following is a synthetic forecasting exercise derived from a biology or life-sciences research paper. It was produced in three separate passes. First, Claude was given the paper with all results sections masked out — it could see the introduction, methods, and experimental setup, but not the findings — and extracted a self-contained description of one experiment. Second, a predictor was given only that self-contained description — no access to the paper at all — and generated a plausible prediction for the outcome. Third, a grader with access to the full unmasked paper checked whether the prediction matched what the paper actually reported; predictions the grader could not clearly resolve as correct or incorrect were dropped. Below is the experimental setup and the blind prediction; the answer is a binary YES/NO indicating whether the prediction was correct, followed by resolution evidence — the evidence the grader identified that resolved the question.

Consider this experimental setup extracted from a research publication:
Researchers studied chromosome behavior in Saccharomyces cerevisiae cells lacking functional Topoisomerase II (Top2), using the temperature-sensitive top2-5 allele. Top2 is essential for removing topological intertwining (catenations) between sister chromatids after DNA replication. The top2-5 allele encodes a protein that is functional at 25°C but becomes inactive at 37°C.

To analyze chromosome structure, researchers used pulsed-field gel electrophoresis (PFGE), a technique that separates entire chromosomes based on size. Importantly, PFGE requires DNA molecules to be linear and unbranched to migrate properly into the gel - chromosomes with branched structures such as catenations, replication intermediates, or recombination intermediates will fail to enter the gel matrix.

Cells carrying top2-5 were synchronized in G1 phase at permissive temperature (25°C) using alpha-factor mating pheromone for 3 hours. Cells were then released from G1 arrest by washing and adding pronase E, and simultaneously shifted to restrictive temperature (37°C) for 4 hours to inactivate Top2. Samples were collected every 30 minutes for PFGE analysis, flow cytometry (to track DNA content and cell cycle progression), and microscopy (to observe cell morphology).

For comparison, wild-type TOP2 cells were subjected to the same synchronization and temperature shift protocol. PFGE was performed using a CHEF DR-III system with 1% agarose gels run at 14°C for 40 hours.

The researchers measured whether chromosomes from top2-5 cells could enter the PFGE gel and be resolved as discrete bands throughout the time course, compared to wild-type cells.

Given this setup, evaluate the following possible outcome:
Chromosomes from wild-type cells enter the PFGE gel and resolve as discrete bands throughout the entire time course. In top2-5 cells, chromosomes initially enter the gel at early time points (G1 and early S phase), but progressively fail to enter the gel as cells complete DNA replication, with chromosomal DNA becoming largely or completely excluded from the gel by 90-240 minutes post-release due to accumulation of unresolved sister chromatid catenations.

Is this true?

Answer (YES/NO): NO